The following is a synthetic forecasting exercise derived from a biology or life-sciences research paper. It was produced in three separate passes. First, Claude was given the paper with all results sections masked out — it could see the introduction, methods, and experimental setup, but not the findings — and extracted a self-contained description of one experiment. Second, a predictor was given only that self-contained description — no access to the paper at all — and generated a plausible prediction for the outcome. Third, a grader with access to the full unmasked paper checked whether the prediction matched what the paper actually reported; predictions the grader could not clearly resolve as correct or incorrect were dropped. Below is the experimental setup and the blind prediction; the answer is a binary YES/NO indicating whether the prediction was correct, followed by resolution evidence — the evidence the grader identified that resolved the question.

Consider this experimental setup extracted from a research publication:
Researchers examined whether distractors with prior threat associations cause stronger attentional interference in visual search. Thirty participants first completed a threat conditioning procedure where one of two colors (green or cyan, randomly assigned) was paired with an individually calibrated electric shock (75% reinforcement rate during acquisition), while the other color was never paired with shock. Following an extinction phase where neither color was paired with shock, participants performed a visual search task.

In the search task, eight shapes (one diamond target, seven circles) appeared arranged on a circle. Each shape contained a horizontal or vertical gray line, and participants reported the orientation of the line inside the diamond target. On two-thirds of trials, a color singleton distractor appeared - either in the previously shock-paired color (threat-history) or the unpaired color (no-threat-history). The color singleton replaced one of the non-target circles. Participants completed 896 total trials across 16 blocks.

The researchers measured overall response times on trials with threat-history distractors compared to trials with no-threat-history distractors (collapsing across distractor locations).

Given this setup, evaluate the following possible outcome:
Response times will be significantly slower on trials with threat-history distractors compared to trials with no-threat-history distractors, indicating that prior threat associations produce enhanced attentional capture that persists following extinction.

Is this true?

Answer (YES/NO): YES